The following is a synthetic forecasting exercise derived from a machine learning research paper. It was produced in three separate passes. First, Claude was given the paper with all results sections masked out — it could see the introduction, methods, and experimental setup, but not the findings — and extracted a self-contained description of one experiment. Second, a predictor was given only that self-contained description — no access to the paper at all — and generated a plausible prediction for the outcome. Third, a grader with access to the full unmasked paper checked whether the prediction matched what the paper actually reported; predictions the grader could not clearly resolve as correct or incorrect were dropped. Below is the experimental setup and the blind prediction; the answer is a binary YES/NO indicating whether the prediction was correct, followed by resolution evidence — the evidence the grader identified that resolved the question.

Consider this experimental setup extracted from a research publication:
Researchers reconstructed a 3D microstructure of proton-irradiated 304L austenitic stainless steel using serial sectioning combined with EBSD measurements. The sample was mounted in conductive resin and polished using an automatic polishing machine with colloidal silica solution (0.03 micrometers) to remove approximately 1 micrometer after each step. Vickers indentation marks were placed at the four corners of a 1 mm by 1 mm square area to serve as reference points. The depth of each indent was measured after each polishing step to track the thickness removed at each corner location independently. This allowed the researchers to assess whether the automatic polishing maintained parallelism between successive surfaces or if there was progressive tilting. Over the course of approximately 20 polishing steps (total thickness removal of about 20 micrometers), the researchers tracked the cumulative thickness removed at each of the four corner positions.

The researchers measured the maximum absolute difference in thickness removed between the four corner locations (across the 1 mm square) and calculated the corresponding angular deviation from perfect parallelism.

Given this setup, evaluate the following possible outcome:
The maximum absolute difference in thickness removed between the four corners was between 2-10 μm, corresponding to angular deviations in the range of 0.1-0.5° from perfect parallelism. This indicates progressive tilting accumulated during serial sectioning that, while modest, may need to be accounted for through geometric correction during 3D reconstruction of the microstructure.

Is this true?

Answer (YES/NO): NO